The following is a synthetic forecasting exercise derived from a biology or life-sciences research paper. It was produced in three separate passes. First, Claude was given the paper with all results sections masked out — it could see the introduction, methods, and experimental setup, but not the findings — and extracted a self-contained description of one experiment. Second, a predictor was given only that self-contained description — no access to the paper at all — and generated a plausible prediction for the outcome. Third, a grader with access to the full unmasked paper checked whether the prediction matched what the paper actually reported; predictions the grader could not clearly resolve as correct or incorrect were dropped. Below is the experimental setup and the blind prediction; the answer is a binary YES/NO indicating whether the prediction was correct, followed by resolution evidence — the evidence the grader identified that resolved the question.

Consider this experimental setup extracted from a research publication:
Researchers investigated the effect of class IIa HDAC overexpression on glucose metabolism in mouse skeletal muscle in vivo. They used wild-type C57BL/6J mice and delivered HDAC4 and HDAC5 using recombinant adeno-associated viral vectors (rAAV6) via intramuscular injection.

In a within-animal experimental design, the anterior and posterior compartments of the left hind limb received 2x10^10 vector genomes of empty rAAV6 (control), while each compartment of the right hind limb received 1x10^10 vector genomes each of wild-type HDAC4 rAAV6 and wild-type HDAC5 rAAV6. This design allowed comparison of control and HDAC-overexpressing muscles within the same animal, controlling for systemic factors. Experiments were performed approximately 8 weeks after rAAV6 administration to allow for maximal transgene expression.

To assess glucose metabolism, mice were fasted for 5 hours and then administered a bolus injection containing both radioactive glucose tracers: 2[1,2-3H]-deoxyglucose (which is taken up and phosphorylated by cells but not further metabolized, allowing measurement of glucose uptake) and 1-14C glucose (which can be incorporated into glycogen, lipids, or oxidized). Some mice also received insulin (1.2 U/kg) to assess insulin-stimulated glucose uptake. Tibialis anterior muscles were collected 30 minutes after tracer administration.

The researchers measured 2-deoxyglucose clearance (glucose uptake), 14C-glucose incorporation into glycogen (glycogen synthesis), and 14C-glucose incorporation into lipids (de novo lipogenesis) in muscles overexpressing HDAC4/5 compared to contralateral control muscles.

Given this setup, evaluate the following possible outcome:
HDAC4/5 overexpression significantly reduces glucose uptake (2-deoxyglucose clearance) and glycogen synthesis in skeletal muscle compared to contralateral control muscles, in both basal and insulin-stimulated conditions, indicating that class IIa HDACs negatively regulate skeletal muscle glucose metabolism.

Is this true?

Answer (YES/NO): NO